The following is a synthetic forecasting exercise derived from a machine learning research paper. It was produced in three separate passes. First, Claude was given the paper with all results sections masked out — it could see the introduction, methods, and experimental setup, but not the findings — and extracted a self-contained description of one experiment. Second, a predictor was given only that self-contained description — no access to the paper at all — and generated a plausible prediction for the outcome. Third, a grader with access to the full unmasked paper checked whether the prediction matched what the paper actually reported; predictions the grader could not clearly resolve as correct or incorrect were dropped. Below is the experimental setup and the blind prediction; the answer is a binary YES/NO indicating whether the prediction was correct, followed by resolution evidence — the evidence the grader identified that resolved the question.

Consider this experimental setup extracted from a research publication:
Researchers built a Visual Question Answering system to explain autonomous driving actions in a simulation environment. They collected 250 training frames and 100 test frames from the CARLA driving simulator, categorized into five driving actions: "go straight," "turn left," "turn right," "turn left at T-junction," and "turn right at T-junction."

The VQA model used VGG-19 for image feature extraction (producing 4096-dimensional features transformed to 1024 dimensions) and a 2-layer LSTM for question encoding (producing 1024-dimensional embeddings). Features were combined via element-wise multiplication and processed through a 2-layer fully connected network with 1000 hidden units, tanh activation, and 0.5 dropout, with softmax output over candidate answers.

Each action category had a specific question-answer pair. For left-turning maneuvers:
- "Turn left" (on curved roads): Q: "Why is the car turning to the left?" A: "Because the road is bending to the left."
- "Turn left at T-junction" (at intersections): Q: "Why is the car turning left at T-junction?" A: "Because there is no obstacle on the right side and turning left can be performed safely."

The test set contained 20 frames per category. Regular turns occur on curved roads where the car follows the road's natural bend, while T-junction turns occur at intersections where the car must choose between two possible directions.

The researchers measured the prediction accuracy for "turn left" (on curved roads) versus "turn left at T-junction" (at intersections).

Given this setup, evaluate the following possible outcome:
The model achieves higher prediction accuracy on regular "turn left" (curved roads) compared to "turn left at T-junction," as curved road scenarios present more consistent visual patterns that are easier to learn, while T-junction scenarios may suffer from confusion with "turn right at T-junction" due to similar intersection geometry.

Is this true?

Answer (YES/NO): NO